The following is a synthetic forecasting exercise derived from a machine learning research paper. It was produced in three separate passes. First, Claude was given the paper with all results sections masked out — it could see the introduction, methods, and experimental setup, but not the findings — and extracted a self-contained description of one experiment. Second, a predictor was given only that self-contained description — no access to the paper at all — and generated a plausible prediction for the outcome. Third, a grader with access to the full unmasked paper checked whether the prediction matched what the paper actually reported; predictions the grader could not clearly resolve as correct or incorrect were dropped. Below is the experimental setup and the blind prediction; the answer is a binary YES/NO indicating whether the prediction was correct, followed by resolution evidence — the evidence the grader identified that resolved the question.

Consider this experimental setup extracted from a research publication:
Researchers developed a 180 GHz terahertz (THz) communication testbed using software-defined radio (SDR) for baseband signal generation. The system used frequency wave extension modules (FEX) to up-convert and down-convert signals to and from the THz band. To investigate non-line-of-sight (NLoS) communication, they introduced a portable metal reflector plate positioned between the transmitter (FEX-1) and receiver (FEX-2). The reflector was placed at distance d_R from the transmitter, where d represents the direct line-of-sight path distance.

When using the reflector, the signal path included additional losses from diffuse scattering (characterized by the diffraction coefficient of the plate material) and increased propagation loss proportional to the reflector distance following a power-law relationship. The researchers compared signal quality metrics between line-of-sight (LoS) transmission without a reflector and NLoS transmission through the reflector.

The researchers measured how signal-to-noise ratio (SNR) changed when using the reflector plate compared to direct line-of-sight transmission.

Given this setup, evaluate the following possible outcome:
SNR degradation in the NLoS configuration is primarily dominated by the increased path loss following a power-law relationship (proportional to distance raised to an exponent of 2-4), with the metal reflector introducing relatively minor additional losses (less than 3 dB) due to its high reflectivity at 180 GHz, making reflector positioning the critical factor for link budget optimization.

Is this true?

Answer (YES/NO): NO